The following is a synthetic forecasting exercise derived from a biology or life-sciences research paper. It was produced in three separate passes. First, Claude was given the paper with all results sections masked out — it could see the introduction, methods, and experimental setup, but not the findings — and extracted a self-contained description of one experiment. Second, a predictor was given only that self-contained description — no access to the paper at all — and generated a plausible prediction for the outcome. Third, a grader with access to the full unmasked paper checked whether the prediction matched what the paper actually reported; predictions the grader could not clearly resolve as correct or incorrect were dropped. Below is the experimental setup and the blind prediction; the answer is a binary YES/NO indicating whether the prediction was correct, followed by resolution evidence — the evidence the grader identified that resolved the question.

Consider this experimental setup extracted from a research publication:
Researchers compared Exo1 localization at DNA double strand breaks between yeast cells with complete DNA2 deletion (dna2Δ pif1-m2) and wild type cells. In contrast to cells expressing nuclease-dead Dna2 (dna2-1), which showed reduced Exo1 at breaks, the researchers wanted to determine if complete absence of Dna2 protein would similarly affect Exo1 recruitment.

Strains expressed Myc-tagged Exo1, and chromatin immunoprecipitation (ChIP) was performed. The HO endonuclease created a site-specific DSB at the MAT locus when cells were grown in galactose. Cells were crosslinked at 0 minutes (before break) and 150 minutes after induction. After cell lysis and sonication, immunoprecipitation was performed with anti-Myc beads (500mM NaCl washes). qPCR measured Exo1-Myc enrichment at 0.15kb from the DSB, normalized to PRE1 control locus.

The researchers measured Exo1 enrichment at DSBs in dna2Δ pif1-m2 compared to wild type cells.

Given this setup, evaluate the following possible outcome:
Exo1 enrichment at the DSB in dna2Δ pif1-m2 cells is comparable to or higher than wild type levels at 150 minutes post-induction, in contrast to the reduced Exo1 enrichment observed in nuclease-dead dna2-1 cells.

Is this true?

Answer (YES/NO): YES